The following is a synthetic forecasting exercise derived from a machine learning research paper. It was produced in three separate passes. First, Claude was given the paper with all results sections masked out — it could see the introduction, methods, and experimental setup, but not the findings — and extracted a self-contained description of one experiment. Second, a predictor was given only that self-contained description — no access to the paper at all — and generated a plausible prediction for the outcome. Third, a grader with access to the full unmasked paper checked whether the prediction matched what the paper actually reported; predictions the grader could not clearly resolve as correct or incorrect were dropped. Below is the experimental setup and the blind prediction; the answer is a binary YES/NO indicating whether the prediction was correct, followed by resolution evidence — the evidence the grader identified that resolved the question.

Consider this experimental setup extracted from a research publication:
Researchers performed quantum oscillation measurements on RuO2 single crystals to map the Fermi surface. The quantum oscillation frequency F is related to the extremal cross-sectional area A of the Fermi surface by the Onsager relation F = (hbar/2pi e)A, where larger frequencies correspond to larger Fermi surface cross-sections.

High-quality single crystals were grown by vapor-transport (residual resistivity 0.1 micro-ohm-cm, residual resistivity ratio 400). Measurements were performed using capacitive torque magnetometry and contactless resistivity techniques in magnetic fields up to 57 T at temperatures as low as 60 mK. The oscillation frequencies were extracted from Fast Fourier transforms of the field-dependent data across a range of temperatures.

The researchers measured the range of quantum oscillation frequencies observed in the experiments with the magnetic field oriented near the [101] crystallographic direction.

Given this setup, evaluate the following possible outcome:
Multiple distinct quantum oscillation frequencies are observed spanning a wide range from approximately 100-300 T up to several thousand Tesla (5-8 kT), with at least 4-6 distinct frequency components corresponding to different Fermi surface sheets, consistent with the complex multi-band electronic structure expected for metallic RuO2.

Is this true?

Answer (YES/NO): NO